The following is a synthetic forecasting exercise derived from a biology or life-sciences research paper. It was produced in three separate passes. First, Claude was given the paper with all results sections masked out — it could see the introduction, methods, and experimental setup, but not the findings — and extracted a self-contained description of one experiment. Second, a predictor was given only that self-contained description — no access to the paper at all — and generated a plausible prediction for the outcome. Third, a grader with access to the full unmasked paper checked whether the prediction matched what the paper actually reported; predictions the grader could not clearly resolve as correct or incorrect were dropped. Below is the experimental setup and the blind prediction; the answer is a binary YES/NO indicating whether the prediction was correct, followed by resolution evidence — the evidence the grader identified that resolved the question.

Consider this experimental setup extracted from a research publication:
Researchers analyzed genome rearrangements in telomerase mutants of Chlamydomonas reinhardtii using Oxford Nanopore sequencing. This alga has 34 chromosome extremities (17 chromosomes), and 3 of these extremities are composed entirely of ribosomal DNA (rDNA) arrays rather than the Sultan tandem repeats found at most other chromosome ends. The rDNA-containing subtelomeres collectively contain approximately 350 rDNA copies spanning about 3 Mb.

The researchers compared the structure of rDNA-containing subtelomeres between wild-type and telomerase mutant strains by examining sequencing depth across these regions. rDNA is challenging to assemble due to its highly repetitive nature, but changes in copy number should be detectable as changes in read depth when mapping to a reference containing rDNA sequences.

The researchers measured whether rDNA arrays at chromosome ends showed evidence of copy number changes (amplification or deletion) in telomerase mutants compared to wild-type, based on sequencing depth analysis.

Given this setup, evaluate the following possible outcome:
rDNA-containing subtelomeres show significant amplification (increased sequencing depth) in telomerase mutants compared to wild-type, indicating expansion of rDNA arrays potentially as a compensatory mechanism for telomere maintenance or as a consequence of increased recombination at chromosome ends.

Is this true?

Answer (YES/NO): NO